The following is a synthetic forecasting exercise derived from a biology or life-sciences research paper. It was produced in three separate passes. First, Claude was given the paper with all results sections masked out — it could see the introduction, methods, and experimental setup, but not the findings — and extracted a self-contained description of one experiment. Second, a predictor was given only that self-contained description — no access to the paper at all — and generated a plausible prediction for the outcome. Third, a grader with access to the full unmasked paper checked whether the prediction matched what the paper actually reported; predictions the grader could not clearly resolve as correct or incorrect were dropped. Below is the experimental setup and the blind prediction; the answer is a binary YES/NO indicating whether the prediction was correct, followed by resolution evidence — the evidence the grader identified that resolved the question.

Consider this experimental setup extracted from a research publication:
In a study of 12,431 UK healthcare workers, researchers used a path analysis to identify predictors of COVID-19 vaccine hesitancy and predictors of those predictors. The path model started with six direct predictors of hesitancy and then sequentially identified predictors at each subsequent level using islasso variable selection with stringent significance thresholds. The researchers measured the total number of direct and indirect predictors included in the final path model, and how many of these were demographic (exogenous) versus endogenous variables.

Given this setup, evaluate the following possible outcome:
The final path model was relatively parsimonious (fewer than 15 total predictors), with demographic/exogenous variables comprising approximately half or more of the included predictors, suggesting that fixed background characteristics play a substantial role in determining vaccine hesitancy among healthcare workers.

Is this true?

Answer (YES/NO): NO